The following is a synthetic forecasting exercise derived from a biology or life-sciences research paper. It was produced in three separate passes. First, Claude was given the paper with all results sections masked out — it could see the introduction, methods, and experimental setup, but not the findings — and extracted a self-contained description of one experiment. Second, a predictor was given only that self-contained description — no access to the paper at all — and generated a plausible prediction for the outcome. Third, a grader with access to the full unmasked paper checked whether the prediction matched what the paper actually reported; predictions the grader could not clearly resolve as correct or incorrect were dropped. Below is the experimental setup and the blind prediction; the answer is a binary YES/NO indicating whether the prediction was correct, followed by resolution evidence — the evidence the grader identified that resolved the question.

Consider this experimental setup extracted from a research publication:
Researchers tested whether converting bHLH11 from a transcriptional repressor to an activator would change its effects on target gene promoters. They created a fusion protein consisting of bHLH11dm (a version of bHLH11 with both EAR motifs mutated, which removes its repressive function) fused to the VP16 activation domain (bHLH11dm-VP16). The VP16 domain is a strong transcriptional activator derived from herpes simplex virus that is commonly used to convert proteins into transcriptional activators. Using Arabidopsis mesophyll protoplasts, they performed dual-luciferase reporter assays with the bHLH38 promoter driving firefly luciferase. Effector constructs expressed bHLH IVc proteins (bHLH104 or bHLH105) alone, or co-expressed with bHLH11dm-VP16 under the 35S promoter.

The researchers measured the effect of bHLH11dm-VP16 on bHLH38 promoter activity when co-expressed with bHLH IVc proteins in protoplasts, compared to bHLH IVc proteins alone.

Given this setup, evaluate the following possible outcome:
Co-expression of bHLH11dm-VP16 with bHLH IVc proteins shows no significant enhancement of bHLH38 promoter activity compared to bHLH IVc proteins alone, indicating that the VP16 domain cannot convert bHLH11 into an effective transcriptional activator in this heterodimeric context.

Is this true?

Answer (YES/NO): NO